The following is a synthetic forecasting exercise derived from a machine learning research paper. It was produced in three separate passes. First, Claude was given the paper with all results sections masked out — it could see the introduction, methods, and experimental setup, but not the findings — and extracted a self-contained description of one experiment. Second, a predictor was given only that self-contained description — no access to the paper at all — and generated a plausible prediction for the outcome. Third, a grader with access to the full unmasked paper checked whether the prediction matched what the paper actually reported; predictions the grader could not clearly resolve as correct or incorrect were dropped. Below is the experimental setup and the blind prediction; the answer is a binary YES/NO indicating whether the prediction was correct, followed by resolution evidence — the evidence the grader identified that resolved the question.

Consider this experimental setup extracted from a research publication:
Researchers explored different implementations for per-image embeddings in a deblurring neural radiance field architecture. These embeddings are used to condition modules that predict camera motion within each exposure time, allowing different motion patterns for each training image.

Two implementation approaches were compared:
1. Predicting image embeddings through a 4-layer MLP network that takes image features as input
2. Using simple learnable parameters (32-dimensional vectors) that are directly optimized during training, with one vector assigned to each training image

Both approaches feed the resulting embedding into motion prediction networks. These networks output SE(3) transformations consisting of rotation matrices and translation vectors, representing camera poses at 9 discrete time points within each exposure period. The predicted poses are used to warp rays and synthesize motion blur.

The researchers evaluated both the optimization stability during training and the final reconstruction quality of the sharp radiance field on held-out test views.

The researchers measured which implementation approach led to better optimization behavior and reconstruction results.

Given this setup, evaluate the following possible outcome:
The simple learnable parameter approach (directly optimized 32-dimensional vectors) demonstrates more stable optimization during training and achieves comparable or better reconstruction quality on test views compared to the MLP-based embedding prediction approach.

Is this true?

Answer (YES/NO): YES